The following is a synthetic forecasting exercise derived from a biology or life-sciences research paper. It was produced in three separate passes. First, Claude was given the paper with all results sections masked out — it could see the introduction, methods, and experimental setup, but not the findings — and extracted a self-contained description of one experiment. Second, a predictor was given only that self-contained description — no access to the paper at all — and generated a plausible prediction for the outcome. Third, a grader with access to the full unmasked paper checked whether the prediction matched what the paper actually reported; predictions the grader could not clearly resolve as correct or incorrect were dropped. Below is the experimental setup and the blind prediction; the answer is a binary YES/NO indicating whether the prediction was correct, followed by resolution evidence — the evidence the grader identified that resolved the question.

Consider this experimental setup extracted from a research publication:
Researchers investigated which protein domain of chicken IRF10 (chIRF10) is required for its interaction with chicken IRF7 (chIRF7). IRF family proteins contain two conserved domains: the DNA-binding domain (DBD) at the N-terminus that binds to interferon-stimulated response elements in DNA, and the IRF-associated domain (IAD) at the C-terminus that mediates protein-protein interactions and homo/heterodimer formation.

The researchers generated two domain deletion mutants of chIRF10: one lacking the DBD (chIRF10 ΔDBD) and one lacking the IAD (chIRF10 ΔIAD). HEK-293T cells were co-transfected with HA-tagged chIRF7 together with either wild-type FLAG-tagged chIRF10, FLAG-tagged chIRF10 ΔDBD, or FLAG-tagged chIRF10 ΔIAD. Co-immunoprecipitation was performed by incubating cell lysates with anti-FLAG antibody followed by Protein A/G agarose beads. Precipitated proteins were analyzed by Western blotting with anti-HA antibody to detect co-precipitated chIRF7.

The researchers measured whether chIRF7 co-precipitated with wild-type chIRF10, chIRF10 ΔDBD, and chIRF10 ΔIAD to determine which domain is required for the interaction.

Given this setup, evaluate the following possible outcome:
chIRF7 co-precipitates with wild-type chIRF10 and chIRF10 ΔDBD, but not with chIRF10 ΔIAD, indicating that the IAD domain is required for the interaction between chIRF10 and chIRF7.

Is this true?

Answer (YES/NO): YES